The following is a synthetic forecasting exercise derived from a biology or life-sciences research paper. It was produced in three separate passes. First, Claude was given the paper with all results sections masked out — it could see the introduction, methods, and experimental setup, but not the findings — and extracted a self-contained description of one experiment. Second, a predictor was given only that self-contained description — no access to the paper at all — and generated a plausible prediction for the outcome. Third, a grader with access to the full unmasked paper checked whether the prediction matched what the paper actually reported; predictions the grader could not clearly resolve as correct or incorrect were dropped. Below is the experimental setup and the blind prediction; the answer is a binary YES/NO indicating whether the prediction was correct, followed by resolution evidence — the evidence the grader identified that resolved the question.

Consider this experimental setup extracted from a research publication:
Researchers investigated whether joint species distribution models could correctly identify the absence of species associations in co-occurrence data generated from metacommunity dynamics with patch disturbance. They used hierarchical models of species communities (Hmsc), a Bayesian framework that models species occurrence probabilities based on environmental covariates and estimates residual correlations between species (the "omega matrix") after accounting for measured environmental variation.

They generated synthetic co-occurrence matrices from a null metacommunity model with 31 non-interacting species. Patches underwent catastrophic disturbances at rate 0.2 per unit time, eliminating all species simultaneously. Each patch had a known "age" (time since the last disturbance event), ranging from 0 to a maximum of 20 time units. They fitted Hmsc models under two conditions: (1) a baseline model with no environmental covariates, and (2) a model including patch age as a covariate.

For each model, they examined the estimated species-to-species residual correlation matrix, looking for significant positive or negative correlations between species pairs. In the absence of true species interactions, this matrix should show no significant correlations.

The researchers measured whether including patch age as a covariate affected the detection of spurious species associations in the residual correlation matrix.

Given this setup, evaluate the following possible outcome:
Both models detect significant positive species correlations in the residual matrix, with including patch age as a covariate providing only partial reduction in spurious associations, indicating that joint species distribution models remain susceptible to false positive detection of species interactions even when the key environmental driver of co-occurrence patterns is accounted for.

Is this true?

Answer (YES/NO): NO